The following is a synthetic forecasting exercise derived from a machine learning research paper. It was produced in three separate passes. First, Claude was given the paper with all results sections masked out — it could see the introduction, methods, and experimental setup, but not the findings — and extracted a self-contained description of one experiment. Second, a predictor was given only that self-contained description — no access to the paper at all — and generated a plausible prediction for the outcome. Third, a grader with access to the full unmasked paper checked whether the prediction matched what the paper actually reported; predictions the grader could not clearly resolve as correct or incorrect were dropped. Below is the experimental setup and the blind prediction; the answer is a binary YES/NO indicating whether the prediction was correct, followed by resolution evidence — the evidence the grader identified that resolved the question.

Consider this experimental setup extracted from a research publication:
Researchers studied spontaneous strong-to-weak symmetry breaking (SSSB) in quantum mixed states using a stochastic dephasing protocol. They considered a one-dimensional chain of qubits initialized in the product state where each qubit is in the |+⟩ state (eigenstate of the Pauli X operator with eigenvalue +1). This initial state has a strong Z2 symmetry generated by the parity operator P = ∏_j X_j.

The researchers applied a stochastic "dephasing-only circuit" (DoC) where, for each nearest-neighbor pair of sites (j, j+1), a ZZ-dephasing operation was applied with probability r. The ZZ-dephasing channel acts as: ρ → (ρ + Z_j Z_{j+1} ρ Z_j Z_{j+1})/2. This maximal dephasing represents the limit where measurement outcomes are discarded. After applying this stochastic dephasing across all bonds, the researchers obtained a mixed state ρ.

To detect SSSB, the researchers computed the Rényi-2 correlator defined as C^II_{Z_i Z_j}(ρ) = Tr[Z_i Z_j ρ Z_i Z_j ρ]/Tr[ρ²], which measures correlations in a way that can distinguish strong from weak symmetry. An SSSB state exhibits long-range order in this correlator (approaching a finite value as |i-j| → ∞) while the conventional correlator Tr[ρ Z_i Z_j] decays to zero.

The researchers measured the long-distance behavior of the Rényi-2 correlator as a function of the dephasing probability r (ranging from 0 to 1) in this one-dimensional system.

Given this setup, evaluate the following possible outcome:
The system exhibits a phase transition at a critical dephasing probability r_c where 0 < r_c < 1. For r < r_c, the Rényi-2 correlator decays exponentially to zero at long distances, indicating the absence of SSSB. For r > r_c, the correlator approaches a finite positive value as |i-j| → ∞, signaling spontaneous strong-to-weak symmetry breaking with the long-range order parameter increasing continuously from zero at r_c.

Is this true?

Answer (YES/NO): NO